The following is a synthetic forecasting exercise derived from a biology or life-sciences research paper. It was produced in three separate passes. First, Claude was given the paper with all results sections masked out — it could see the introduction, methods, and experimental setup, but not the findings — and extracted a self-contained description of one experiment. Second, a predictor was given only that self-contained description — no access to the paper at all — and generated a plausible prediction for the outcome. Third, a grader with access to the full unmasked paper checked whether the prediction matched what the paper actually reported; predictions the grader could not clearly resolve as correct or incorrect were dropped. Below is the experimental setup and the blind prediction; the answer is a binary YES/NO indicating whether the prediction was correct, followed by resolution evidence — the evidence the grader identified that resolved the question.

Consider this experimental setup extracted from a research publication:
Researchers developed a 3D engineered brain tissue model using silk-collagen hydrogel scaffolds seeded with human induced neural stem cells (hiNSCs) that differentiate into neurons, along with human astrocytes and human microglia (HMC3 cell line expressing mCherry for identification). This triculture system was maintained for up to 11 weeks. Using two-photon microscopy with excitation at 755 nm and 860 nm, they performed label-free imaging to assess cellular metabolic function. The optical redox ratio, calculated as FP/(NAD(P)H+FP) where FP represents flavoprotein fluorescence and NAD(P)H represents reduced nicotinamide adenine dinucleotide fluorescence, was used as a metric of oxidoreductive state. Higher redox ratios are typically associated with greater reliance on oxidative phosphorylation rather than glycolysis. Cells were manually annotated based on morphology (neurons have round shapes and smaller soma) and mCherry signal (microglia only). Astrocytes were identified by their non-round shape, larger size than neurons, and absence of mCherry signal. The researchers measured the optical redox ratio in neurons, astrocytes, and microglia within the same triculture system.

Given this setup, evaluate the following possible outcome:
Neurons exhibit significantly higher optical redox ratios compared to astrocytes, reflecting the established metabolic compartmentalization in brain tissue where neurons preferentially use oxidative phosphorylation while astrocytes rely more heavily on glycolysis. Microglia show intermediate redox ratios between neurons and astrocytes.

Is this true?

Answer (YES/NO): NO